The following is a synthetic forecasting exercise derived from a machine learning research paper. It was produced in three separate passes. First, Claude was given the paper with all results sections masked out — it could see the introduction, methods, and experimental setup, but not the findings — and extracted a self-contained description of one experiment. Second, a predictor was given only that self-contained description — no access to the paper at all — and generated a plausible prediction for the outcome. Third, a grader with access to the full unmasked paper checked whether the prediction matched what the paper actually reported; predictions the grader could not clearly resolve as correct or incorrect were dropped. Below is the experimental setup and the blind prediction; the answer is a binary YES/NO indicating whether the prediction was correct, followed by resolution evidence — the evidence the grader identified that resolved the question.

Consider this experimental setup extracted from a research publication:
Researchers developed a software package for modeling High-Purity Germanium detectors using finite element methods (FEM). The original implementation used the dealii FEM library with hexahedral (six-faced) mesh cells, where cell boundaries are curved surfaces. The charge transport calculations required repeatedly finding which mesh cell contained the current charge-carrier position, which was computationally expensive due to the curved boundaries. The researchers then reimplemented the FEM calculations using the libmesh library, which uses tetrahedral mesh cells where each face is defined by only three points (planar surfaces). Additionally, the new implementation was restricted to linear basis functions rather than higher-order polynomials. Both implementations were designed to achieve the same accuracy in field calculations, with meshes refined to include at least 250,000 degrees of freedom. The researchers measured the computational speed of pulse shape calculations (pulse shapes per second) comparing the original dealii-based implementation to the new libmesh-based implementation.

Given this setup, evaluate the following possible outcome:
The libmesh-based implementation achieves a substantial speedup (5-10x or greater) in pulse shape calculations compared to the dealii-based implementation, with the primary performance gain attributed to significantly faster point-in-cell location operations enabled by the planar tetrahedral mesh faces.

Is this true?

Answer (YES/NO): YES